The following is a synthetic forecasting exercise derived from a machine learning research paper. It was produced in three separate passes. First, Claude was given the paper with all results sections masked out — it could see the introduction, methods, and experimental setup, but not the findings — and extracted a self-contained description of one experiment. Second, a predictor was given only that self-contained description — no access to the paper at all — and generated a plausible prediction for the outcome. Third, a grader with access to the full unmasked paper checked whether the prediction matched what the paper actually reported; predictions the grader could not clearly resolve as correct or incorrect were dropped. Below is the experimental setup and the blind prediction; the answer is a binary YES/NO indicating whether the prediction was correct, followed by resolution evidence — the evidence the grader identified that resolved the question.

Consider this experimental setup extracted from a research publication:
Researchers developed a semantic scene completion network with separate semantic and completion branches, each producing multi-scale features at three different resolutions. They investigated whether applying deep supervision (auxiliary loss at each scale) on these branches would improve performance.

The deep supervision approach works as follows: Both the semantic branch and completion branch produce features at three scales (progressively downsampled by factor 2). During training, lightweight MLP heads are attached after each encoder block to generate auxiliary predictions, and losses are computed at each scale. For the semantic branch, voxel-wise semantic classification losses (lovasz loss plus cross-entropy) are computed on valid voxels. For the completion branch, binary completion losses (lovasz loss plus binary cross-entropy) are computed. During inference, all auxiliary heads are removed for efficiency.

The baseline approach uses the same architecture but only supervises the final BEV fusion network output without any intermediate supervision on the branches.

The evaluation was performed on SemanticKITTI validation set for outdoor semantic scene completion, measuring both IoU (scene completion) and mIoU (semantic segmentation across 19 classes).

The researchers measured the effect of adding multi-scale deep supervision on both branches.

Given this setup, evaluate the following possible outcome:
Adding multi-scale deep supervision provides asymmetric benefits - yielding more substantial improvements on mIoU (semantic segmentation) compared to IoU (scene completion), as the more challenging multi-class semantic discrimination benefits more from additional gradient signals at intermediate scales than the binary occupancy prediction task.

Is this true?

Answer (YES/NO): YES